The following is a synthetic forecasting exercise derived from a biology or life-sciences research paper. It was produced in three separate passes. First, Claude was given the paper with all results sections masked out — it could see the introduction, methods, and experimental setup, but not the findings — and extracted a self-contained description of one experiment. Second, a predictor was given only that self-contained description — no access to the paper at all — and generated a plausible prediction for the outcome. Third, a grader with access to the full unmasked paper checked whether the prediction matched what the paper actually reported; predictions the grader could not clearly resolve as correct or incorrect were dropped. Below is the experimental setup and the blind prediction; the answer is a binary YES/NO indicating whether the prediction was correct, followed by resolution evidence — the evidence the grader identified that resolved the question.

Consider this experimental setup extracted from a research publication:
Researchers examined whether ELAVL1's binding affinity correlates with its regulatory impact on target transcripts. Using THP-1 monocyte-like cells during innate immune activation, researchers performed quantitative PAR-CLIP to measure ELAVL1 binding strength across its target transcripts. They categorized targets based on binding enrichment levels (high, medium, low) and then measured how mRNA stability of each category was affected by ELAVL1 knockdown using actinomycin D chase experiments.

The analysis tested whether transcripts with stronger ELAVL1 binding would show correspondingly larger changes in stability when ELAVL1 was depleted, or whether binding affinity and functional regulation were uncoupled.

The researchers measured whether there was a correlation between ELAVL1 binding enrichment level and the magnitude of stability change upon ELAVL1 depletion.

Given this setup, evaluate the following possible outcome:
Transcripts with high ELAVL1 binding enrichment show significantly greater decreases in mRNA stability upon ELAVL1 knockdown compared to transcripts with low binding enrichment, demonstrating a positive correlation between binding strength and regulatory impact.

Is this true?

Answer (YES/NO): YES